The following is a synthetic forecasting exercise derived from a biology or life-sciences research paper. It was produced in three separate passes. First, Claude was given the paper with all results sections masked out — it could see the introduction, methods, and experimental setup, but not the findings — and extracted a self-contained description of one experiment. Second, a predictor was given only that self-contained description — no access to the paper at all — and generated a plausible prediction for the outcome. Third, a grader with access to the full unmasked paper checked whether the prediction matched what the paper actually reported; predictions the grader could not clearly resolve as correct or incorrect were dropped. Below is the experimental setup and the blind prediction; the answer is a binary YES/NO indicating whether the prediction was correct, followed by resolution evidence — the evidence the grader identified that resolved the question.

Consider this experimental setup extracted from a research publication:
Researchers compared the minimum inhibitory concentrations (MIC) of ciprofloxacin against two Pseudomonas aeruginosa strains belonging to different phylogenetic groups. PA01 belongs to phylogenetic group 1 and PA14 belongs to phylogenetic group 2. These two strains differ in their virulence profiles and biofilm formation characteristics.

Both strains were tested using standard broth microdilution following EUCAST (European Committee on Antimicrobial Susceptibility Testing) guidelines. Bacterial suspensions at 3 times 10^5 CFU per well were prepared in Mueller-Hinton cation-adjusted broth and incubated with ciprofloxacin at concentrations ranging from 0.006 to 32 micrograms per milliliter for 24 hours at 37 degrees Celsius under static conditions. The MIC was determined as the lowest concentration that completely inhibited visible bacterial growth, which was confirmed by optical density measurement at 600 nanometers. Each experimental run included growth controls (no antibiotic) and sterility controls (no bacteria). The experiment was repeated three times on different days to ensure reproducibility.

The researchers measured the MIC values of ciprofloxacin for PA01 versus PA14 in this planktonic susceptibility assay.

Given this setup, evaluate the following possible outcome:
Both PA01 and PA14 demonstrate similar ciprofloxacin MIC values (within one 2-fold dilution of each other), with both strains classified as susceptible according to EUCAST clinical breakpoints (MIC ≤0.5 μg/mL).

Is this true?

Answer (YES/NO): NO